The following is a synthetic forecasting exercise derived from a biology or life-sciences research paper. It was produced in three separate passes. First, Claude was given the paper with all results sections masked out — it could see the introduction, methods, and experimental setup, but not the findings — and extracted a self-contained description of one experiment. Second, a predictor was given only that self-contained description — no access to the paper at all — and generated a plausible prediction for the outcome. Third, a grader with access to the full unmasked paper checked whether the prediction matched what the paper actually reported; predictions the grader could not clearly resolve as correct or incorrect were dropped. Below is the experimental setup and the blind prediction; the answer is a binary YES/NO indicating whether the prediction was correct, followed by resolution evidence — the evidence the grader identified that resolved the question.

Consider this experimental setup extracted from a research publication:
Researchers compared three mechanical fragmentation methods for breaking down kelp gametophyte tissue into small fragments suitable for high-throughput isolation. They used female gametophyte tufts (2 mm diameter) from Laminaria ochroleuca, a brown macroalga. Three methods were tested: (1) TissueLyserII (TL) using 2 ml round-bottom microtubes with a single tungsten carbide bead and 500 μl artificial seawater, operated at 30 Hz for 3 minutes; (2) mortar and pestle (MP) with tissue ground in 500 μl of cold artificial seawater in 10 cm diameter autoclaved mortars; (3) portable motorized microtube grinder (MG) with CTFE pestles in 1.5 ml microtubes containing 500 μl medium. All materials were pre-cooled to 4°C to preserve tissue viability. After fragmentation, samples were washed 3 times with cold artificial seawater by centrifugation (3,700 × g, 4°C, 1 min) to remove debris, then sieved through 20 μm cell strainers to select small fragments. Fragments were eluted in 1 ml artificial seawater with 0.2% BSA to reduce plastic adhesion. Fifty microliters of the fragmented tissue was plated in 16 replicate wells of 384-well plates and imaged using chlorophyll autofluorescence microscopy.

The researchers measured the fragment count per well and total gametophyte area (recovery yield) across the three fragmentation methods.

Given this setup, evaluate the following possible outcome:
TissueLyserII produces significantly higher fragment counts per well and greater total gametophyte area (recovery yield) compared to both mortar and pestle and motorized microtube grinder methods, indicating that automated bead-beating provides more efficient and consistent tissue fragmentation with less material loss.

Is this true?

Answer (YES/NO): NO